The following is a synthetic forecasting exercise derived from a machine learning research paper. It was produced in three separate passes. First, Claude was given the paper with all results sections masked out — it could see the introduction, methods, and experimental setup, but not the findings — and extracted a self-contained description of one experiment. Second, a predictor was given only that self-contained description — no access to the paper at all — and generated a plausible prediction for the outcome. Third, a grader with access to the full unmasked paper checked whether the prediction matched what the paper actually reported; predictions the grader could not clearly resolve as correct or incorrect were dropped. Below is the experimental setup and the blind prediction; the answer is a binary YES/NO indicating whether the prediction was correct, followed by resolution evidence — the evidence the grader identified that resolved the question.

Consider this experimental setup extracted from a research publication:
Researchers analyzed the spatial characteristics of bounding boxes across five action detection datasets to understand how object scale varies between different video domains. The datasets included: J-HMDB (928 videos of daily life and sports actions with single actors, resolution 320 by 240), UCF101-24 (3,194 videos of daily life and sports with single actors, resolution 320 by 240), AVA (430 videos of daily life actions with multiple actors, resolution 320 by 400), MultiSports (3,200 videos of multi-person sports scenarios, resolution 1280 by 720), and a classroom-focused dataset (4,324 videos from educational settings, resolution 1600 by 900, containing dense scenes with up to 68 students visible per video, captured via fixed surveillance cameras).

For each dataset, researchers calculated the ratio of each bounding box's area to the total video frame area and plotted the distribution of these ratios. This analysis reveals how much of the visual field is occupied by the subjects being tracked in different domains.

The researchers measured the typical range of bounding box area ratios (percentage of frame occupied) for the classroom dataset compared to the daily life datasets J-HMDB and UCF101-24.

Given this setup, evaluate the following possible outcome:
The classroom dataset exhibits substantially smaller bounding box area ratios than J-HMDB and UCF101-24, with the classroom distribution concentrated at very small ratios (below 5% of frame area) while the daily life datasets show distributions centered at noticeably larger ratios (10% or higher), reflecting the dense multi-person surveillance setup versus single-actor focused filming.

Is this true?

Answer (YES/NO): NO